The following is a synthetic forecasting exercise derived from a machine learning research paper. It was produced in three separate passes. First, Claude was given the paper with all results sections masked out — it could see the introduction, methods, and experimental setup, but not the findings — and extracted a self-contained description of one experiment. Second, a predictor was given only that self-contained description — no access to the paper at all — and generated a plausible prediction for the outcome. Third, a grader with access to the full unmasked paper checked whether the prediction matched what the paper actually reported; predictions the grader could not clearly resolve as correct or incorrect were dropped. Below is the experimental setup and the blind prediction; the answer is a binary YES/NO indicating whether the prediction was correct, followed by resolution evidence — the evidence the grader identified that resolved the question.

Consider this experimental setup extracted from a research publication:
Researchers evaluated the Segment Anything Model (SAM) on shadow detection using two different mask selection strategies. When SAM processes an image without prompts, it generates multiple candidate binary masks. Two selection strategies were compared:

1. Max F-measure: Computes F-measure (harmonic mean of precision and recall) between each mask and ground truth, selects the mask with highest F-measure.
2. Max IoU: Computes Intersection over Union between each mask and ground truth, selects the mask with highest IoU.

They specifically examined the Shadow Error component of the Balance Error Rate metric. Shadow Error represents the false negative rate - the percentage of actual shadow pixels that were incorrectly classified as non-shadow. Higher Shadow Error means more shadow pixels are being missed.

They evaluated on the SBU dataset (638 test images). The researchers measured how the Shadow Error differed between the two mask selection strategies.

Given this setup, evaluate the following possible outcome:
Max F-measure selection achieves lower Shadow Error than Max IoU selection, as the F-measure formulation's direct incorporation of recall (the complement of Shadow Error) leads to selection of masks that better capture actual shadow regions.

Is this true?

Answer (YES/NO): YES